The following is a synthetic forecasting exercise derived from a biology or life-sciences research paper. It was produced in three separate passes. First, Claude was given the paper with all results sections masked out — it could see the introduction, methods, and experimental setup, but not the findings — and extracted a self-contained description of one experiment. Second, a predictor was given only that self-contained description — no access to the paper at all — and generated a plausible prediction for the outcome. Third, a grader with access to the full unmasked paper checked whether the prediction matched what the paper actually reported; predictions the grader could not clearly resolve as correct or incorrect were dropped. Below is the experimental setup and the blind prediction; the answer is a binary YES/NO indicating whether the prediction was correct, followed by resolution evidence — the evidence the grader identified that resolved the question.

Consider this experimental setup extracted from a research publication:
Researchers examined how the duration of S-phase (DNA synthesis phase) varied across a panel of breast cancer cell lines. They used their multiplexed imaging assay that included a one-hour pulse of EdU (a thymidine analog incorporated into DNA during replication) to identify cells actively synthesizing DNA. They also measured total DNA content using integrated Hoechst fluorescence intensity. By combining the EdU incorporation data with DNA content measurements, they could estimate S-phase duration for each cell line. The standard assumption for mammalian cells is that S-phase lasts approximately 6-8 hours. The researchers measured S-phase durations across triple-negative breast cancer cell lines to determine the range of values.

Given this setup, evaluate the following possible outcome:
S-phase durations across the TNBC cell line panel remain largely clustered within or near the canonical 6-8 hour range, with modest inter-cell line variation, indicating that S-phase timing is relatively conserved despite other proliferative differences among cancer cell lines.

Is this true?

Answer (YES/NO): NO